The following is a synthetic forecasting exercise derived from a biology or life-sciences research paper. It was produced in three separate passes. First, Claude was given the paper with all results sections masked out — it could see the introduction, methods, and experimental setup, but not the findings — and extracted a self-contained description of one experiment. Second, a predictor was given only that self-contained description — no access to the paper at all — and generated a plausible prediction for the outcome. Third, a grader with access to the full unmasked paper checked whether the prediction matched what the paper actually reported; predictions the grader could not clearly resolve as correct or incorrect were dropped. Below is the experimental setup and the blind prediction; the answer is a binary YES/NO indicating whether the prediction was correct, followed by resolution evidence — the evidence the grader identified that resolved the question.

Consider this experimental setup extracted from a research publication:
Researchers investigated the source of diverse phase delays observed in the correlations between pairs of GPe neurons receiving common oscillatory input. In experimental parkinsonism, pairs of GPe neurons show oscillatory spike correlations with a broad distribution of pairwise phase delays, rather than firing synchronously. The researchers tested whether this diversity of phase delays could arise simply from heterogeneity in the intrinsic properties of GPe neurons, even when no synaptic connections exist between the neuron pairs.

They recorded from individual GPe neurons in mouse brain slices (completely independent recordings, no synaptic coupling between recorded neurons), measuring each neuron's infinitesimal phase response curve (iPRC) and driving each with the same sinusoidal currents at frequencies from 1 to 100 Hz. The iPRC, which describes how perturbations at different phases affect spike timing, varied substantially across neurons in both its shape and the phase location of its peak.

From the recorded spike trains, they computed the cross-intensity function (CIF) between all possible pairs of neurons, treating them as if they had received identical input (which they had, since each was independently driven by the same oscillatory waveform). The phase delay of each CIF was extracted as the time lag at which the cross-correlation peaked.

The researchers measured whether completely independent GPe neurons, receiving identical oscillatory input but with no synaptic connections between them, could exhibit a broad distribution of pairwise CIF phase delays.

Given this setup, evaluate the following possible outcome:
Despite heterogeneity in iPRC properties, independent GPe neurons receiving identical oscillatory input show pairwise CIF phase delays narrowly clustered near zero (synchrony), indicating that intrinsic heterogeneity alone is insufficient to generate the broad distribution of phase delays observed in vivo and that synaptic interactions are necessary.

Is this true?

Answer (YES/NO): NO